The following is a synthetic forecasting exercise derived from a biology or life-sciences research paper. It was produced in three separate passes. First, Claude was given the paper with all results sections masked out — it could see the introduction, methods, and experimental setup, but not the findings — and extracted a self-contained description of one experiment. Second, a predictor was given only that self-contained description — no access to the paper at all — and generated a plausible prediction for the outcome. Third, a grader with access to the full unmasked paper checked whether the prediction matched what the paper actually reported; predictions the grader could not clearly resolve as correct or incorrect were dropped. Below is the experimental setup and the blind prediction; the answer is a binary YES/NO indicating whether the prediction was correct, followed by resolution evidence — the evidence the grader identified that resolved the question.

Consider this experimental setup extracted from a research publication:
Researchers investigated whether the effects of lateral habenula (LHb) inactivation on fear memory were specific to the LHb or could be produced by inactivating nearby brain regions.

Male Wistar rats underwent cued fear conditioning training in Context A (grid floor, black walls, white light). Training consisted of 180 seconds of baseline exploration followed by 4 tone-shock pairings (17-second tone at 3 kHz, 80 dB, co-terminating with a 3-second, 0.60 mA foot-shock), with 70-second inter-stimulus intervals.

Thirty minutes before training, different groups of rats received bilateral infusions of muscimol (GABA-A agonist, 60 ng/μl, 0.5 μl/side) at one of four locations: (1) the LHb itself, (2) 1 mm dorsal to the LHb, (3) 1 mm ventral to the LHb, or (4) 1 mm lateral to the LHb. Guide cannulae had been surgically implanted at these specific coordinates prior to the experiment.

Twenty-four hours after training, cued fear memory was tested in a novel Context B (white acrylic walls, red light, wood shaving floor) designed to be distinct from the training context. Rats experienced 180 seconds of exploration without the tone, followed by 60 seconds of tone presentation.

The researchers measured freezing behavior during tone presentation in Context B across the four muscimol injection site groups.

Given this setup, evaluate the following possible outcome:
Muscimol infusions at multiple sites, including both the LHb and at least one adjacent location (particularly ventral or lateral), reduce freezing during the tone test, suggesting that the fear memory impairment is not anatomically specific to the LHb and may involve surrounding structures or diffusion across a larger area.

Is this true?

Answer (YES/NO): NO